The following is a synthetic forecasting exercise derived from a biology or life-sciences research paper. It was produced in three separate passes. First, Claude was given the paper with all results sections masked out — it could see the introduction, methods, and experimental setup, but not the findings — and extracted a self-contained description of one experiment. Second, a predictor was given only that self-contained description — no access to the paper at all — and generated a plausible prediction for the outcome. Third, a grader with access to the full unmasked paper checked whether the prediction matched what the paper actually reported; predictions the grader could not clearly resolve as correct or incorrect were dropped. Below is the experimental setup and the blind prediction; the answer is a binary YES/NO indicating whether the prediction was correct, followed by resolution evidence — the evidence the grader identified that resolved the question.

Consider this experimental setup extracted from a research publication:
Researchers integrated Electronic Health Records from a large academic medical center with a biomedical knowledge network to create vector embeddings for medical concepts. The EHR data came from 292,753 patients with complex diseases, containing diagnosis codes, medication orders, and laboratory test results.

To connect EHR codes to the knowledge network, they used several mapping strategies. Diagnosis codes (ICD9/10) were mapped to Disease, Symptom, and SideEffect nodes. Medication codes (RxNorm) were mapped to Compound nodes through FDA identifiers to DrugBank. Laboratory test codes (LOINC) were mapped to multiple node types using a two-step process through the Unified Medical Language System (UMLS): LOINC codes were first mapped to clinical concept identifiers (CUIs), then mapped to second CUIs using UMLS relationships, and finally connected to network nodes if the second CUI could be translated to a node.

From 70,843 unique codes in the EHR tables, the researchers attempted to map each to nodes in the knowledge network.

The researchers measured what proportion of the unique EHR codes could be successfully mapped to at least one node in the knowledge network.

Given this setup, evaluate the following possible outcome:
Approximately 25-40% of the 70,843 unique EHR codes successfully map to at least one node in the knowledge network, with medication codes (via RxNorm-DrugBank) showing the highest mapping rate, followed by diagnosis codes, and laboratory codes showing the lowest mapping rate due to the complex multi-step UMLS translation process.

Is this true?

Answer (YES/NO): NO